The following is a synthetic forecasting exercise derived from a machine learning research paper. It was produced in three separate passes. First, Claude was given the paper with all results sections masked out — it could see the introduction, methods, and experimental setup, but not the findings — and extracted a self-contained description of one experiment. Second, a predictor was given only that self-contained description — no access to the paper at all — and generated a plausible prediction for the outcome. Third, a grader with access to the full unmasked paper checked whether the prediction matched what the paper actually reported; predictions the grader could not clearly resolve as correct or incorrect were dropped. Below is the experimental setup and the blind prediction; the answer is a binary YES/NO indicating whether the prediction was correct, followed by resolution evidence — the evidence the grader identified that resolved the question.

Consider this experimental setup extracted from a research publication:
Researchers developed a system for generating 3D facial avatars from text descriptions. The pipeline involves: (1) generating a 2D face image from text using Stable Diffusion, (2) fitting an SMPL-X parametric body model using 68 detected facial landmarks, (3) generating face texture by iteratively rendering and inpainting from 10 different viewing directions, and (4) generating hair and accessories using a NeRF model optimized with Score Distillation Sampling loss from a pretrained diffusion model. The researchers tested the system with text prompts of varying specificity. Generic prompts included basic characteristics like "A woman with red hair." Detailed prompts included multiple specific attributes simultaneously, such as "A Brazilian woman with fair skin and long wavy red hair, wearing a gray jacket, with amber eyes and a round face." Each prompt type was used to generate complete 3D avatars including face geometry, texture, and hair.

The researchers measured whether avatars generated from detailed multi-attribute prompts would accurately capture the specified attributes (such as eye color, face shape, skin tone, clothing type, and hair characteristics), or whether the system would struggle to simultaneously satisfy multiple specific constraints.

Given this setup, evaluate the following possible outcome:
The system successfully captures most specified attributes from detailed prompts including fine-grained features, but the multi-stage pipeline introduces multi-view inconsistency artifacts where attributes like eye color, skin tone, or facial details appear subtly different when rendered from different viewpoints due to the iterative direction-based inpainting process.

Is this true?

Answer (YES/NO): NO